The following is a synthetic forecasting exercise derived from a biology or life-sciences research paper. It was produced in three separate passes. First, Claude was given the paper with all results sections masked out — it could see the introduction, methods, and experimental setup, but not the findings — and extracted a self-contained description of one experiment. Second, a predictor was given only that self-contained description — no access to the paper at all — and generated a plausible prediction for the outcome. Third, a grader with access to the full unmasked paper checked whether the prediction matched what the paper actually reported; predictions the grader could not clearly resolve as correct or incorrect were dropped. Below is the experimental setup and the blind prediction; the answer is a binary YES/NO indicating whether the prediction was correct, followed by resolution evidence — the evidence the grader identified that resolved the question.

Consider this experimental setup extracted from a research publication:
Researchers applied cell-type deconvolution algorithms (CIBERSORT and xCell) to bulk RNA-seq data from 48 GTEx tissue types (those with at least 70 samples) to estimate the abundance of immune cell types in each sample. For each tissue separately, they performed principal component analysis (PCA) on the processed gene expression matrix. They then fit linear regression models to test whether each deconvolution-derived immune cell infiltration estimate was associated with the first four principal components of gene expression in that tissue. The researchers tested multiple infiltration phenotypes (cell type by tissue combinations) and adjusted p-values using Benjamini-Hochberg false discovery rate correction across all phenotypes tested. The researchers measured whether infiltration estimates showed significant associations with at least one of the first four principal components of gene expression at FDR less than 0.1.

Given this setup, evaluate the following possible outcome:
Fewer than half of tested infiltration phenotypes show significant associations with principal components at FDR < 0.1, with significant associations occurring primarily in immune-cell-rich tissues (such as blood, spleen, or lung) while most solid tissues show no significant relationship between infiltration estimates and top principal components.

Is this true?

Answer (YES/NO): NO